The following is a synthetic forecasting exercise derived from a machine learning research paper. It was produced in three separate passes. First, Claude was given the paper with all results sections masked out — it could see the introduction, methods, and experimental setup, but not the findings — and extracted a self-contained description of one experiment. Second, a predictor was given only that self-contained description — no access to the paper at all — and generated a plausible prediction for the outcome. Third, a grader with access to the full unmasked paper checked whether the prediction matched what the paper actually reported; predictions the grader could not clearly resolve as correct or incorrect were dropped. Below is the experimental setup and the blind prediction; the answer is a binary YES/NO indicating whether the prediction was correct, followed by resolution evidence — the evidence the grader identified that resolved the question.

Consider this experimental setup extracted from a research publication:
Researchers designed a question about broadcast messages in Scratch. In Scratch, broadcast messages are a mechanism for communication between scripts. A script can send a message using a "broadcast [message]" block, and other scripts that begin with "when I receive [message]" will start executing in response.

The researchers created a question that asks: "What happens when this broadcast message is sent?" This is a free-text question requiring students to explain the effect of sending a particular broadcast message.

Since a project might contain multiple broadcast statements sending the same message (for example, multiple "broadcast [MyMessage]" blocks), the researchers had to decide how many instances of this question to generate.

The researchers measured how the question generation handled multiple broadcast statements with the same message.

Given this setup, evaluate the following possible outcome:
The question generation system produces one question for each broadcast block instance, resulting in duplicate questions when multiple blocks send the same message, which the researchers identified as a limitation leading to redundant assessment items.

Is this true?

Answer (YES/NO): NO